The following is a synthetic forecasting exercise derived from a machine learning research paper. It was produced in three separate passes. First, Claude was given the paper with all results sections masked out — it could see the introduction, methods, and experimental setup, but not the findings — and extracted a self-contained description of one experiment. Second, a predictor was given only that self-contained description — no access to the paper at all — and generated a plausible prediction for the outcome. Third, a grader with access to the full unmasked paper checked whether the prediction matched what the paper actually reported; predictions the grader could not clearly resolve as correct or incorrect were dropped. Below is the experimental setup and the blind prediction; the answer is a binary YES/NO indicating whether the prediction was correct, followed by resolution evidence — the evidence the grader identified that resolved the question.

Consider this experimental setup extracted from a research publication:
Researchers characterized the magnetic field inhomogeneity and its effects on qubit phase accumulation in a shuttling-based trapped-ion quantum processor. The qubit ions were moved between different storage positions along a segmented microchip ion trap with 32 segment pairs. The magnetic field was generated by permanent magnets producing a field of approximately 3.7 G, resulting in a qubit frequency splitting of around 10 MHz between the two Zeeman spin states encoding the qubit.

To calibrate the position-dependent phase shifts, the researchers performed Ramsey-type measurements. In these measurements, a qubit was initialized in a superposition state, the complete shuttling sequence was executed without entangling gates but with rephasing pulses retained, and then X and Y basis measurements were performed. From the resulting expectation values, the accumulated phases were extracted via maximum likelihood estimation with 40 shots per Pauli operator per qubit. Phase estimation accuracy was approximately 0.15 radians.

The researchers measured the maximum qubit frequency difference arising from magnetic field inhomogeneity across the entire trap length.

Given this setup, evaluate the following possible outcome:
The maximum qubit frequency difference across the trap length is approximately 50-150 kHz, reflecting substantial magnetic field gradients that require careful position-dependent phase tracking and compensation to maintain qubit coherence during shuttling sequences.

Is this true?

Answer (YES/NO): NO